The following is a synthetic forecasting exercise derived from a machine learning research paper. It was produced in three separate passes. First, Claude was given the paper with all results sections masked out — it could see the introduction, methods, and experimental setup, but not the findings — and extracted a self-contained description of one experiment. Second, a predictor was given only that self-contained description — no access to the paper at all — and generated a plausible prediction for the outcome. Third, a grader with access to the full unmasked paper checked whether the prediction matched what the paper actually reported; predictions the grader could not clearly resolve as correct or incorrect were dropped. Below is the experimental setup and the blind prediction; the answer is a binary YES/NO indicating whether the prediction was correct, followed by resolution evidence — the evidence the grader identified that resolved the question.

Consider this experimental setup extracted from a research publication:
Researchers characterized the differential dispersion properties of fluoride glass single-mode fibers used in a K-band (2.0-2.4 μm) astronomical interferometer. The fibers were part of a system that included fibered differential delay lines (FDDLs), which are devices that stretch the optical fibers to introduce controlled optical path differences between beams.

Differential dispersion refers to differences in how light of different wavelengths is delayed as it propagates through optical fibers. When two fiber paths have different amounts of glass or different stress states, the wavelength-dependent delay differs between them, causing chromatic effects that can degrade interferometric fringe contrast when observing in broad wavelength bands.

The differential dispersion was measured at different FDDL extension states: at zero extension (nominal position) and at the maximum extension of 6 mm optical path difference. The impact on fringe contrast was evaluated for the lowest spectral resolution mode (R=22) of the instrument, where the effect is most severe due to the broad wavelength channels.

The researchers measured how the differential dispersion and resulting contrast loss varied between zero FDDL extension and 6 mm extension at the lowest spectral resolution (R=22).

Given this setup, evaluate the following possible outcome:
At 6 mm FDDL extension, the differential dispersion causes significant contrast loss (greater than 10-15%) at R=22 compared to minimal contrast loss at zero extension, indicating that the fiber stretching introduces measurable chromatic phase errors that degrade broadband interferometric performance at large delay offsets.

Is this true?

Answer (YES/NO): NO